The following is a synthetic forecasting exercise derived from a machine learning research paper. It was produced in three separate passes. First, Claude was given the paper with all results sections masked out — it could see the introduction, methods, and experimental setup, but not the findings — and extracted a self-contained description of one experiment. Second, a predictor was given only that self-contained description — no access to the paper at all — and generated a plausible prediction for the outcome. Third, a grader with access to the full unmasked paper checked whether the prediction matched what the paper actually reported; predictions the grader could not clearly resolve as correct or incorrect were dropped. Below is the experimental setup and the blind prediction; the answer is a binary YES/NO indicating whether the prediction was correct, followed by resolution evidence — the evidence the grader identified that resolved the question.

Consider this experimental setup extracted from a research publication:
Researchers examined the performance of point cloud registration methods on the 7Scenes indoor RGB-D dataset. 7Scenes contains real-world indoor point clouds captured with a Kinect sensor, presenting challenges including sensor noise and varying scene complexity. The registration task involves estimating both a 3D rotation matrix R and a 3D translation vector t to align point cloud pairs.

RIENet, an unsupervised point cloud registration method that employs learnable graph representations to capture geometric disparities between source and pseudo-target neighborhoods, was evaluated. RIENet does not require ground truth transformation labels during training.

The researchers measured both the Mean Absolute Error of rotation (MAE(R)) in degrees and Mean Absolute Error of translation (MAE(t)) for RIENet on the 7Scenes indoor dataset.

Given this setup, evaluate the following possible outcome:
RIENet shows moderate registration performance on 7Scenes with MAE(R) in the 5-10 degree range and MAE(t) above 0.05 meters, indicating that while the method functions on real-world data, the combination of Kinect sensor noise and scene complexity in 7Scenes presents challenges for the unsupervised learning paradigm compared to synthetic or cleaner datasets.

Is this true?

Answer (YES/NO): NO